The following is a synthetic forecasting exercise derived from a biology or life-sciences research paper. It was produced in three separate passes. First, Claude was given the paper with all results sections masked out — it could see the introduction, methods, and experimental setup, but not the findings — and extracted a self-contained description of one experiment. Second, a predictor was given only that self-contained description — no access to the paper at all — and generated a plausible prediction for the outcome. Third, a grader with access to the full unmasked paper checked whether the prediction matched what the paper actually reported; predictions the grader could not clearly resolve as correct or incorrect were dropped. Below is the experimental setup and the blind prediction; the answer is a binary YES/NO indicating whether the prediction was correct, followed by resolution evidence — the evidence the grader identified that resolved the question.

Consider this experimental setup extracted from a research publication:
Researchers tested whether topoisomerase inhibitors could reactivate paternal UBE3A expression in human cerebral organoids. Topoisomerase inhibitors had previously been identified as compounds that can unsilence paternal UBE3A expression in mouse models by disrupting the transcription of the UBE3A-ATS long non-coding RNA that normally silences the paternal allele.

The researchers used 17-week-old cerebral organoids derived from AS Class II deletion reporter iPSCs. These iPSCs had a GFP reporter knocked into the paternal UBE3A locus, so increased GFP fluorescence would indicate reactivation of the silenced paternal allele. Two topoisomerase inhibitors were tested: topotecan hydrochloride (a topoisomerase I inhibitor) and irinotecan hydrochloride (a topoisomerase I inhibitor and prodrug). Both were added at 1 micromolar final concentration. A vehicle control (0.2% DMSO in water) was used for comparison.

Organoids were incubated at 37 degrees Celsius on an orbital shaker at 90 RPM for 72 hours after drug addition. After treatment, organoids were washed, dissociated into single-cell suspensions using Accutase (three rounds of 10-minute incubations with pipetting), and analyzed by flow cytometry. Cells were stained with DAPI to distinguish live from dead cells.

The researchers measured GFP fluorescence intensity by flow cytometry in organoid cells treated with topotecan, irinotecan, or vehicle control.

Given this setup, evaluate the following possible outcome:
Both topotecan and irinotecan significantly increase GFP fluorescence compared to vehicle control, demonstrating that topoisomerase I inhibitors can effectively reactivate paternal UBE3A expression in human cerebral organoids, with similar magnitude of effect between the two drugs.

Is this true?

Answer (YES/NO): NO